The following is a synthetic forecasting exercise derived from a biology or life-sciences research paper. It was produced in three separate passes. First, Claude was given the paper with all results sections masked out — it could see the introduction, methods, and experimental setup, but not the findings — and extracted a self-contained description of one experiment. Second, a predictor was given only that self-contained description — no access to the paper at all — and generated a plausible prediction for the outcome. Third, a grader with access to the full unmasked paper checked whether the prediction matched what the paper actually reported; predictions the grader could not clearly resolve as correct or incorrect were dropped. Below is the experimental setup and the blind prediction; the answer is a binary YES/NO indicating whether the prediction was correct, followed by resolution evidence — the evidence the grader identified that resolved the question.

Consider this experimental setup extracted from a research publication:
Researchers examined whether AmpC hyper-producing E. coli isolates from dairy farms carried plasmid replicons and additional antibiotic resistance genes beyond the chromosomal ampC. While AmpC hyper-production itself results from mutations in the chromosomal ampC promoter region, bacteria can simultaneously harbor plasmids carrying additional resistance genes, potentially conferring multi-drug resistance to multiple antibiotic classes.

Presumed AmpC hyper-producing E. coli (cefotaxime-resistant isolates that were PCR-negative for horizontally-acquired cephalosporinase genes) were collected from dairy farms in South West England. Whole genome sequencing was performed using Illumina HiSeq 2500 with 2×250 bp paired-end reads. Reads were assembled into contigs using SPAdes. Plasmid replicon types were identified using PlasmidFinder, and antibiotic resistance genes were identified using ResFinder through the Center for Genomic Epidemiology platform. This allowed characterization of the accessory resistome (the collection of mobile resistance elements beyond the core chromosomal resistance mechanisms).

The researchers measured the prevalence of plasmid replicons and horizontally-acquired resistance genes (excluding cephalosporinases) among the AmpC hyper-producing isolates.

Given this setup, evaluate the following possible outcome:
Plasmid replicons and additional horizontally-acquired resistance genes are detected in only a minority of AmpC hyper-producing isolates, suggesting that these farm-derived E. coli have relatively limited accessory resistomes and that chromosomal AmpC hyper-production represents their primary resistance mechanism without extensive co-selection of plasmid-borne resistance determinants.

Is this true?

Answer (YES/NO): YES